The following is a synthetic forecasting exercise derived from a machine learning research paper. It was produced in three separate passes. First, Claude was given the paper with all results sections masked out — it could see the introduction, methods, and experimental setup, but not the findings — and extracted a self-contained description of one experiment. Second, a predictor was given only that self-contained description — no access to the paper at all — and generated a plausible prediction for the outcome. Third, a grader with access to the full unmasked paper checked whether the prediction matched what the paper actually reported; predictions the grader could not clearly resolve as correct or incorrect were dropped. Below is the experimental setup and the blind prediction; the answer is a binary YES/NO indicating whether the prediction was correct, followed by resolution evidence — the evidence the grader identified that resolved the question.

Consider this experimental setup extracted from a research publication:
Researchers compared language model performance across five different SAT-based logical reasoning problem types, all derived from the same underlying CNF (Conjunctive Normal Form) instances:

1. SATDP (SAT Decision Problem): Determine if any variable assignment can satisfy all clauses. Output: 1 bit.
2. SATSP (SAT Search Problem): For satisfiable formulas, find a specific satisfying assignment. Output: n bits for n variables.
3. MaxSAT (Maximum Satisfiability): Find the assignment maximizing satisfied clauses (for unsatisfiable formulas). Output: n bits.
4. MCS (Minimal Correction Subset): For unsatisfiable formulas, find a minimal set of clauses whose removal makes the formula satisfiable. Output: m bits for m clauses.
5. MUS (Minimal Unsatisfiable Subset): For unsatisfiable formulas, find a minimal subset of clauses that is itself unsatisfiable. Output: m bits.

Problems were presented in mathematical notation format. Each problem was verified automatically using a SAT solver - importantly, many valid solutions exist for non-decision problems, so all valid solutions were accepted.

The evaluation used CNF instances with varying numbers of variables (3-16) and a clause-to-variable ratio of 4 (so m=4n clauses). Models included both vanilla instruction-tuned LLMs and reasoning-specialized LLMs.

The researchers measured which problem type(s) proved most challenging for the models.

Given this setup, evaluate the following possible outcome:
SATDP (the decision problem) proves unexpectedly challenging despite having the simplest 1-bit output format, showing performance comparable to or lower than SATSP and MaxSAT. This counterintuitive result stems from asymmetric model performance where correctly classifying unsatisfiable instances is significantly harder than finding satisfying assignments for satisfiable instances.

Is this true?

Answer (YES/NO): NO